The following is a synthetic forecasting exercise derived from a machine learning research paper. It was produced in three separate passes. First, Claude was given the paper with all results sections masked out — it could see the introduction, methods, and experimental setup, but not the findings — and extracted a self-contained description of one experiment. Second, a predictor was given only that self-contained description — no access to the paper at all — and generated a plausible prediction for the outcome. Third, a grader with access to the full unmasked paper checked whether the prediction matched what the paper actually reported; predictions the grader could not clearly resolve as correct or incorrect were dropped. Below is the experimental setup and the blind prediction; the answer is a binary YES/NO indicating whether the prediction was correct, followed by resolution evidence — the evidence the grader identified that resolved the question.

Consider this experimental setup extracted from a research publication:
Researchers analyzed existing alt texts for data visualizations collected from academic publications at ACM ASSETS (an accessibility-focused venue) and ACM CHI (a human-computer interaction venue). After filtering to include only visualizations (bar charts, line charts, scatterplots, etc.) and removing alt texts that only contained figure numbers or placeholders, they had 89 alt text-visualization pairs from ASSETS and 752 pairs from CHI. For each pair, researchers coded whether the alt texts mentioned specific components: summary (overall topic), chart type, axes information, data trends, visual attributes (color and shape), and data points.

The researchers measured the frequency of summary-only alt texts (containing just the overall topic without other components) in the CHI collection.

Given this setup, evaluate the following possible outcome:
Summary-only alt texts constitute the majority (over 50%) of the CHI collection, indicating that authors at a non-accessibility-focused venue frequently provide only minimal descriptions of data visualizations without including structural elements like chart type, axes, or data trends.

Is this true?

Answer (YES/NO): NO